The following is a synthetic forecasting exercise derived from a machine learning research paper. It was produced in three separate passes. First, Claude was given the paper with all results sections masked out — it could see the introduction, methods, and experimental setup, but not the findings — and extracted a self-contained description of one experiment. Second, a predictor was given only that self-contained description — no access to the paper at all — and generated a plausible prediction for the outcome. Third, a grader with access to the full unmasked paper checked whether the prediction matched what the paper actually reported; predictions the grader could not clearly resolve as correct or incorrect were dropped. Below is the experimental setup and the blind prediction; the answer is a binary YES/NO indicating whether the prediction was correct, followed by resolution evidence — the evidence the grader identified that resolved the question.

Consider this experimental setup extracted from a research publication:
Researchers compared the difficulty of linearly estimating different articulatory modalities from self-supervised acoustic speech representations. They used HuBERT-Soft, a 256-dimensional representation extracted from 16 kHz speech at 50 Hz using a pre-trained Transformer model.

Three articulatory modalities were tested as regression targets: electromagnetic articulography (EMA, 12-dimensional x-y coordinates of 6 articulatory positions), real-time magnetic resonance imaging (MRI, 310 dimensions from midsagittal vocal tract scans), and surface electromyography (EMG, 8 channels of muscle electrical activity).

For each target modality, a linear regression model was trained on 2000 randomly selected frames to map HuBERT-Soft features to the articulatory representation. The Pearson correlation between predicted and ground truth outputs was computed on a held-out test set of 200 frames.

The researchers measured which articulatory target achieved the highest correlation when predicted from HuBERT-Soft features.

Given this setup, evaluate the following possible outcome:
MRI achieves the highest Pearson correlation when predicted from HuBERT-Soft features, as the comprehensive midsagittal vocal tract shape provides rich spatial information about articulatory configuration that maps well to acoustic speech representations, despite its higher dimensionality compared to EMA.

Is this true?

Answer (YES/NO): NO